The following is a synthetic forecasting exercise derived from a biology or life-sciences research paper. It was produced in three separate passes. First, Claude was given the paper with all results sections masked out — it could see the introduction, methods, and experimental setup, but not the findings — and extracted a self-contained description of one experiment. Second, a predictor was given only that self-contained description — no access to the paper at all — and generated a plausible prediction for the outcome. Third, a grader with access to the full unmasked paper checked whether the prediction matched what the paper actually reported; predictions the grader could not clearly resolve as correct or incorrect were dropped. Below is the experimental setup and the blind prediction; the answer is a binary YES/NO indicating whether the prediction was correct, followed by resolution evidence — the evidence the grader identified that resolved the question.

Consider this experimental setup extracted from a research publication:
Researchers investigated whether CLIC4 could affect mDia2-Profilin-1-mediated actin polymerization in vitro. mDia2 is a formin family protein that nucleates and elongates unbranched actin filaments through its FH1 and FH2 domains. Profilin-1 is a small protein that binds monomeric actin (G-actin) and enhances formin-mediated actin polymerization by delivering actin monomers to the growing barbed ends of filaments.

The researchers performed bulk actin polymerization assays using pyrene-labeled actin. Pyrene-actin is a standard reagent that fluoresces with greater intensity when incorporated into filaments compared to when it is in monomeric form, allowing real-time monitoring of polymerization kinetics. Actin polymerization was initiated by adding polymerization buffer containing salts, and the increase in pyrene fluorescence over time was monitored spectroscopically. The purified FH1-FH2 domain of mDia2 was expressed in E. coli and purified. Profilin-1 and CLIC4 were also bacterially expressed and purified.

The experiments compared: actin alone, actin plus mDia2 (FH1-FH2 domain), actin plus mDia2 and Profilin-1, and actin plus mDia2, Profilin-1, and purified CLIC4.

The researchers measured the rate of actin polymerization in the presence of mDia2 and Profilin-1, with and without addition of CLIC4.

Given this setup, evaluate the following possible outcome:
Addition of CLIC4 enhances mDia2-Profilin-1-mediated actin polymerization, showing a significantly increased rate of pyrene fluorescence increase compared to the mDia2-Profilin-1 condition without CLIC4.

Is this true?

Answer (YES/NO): NO